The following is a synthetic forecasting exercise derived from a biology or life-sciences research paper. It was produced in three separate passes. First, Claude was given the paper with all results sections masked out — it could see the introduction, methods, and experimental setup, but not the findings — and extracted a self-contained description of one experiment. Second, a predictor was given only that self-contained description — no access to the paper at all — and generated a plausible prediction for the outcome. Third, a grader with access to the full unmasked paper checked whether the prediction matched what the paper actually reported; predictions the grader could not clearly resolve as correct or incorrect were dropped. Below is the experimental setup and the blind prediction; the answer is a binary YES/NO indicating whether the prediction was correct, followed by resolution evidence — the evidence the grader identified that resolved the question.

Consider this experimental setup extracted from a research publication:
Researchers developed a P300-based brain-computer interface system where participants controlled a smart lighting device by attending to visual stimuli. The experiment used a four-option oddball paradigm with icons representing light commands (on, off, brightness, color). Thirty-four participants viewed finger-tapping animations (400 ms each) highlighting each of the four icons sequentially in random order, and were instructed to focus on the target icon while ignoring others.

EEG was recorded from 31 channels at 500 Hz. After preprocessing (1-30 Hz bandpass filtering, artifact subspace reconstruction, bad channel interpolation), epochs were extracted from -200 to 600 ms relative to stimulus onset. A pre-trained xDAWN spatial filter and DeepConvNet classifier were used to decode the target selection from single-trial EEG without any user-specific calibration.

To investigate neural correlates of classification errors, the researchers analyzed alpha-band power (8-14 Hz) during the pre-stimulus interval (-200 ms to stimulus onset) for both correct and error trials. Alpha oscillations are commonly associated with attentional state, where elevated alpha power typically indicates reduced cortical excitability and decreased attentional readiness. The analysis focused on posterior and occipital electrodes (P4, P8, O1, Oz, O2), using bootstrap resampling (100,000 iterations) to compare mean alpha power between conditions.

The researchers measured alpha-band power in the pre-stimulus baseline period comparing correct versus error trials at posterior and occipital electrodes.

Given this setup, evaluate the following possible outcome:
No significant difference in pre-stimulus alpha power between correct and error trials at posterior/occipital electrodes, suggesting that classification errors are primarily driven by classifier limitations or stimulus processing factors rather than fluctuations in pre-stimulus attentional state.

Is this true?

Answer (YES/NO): NO